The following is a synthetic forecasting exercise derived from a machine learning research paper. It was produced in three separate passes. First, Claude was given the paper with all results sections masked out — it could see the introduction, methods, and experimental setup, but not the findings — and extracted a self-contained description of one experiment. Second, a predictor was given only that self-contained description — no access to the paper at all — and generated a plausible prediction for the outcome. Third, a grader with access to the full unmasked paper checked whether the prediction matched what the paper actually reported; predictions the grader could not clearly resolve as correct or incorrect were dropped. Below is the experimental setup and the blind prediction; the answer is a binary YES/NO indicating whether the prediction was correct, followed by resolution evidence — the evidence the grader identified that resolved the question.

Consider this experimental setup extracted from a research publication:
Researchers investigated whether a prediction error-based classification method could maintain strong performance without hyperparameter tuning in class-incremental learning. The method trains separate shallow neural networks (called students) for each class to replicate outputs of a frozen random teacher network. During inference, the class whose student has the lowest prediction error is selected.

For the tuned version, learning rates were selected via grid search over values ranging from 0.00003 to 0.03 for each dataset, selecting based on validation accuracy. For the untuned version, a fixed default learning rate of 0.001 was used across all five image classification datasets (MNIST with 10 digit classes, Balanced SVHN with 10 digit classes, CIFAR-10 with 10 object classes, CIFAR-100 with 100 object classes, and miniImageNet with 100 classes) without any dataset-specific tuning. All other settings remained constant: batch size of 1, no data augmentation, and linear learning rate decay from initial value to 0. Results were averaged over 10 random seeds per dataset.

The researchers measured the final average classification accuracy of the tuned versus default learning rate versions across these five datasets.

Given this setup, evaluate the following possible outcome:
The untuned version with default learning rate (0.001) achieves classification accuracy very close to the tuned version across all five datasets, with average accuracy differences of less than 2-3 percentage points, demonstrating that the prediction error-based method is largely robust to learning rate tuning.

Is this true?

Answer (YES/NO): NO